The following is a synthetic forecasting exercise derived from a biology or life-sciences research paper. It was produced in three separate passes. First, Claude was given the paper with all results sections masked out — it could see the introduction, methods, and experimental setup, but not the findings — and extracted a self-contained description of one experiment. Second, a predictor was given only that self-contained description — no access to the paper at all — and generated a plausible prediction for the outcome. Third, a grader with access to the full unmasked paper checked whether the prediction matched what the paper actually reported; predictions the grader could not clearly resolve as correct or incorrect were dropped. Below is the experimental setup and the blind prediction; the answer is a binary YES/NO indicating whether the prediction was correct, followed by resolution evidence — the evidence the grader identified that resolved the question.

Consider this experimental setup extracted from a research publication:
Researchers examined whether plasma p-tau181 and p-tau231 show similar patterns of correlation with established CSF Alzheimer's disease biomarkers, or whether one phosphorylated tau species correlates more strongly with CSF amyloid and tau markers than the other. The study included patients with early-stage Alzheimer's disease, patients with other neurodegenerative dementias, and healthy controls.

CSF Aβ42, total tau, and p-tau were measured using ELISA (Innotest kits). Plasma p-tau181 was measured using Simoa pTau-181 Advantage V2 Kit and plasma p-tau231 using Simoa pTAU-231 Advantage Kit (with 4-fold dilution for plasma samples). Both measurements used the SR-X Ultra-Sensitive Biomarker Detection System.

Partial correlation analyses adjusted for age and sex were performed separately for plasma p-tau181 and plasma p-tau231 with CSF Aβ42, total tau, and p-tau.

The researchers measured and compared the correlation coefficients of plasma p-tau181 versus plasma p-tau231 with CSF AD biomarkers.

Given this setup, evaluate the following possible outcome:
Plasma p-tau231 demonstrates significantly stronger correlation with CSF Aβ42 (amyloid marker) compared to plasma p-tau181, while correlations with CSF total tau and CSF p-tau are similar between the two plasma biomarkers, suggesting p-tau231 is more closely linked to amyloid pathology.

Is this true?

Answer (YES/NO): NO